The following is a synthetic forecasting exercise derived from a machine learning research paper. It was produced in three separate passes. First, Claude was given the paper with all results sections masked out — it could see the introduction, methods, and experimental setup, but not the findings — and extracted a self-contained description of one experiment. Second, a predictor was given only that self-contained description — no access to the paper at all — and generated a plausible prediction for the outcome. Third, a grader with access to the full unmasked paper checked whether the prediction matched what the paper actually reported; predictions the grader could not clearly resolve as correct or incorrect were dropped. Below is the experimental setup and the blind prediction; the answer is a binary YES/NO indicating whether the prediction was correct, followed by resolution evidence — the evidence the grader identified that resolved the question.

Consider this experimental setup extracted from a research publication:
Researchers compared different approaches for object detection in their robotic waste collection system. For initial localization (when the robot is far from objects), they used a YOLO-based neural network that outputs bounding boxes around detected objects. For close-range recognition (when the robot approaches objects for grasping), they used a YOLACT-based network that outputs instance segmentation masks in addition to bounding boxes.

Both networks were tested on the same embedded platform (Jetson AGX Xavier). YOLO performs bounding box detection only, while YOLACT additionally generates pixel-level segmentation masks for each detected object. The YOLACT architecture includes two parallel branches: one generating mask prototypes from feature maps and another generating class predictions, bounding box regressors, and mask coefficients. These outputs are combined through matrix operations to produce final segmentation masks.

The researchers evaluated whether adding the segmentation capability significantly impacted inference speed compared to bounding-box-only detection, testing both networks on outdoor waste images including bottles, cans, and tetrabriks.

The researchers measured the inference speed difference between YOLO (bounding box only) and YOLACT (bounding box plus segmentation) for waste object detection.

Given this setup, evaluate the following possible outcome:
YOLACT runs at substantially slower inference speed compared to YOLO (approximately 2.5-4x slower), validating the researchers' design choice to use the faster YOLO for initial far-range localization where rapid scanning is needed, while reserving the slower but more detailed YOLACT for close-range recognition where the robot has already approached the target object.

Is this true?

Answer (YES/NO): NO